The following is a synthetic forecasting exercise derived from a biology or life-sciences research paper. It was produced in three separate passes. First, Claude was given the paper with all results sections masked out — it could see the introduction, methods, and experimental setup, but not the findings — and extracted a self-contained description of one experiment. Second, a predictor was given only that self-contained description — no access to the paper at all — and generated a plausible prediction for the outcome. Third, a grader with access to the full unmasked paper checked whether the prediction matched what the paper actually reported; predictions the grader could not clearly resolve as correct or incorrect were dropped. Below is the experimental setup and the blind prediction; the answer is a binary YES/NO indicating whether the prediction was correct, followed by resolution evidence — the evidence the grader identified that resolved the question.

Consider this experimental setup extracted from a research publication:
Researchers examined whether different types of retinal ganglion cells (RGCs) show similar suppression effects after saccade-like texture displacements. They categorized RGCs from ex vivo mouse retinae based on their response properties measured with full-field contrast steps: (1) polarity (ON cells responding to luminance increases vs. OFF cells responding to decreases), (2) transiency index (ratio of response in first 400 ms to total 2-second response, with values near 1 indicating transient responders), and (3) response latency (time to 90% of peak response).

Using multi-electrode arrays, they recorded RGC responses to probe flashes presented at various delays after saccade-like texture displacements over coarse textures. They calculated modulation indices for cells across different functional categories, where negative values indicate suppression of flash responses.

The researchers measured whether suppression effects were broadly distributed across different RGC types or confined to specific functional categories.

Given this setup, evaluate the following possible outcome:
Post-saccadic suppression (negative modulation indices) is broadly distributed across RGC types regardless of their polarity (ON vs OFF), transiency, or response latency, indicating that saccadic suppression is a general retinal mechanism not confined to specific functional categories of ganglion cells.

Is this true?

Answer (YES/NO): YES